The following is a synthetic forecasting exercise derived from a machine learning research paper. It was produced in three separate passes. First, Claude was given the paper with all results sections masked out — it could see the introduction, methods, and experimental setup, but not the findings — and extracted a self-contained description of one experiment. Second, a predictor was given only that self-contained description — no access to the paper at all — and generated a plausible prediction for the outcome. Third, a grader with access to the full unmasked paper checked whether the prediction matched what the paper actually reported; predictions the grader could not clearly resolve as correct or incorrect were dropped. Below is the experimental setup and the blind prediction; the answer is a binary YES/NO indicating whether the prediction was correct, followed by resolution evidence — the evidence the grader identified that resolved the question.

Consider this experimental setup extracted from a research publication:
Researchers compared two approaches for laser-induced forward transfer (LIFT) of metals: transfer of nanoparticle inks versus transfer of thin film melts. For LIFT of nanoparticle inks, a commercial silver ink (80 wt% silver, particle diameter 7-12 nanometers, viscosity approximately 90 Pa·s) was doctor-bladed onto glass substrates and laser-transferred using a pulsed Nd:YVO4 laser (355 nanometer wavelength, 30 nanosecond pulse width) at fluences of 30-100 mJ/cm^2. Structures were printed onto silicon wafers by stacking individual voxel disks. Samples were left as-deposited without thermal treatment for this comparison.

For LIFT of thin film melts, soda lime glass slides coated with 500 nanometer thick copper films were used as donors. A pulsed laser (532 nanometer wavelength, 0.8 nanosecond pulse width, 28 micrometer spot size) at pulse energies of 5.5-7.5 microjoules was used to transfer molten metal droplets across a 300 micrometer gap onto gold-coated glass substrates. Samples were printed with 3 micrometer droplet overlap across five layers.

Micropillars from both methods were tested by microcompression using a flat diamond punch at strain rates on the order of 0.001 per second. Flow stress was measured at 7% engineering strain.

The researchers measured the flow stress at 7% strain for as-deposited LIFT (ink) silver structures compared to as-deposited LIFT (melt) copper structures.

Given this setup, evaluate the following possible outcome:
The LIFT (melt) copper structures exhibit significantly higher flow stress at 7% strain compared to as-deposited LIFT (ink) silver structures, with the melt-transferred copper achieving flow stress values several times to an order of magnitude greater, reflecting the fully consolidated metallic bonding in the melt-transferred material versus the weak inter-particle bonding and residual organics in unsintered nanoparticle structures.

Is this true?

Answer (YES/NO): YES